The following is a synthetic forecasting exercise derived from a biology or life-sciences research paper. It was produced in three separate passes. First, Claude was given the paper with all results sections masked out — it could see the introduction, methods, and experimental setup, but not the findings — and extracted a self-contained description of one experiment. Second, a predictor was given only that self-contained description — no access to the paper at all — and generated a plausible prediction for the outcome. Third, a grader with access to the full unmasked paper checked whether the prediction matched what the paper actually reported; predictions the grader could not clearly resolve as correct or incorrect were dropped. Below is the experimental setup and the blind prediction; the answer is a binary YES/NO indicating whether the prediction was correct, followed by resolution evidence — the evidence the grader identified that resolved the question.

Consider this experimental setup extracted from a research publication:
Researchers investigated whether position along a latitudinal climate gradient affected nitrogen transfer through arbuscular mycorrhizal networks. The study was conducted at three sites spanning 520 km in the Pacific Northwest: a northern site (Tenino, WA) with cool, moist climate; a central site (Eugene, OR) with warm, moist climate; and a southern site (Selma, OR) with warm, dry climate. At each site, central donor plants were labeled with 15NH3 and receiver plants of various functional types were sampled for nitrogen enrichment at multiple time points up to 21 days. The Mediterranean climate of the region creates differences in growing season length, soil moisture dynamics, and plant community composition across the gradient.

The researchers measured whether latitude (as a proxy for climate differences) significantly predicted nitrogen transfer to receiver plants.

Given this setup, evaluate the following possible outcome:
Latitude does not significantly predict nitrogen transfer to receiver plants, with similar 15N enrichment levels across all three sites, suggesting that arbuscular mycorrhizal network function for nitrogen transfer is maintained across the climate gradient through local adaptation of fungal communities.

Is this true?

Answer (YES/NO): NO